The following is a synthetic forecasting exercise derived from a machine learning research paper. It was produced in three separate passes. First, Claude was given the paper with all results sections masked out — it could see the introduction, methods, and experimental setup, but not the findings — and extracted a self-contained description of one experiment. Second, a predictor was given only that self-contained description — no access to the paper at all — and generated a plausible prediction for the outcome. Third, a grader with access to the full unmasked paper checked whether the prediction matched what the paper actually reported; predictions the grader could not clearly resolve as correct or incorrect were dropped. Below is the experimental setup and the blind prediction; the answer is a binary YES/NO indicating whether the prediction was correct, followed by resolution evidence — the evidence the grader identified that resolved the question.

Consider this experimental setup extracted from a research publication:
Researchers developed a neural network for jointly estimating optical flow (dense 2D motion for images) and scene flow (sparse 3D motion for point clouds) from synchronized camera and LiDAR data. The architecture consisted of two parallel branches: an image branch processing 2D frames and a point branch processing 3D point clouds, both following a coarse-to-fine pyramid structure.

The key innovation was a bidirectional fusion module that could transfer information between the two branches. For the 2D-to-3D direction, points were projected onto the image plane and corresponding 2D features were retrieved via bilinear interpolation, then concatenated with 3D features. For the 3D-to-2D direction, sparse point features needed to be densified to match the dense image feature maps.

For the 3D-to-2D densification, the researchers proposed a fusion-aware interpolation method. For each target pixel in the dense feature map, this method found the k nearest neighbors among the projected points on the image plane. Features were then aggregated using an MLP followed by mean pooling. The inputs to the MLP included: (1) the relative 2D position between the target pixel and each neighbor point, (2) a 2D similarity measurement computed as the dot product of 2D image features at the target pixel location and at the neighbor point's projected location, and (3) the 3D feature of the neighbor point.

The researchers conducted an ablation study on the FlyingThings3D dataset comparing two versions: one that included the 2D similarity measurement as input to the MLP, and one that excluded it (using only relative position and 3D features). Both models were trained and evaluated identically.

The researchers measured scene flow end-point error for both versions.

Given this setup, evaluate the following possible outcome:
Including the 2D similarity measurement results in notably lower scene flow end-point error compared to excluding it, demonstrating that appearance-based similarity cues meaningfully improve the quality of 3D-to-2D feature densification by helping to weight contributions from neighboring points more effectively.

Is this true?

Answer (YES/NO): NO